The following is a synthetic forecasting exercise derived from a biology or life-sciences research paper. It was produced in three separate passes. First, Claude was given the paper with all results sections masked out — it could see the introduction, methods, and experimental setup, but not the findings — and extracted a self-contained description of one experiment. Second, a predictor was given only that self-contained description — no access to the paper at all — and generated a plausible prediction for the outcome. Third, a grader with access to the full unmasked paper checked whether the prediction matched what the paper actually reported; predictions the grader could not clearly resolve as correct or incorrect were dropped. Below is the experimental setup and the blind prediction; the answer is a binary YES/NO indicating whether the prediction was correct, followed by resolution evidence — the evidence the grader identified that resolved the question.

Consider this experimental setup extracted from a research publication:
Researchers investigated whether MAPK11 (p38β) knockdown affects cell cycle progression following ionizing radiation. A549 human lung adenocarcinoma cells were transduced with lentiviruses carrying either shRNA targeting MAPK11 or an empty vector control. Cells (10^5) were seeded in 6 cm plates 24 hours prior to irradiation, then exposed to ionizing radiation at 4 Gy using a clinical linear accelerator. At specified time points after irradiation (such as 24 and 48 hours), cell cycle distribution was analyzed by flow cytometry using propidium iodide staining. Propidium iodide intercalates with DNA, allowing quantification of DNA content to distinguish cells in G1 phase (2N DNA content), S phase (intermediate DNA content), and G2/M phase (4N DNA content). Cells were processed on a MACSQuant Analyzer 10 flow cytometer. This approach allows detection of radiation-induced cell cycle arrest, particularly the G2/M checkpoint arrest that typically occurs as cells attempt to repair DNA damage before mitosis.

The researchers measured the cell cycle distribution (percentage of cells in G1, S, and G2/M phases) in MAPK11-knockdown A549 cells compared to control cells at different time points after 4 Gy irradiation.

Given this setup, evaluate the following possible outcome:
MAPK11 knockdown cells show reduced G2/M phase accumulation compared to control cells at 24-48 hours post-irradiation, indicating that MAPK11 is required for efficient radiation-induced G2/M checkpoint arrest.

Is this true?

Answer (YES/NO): NO